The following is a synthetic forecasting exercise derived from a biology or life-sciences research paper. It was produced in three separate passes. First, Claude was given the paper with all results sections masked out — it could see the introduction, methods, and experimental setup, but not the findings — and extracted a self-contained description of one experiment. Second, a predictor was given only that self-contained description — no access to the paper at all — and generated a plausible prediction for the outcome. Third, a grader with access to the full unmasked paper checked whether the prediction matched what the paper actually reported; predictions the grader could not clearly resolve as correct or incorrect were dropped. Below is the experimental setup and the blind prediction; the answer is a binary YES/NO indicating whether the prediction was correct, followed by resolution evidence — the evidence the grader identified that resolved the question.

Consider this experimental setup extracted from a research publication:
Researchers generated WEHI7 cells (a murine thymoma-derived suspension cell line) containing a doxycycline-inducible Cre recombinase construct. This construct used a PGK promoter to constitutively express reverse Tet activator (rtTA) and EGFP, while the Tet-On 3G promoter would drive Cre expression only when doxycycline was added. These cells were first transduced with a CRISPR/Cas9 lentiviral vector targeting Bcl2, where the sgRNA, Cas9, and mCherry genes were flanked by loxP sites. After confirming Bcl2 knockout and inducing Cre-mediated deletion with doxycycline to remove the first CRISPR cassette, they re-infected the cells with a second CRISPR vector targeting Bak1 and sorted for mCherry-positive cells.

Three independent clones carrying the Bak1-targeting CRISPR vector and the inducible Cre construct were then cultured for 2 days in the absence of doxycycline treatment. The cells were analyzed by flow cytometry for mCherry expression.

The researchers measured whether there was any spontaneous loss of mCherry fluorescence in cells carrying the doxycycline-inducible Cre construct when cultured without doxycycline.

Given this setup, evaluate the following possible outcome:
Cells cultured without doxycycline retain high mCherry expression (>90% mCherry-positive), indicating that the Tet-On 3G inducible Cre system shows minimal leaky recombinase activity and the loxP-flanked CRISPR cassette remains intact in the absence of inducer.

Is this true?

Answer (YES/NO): NO